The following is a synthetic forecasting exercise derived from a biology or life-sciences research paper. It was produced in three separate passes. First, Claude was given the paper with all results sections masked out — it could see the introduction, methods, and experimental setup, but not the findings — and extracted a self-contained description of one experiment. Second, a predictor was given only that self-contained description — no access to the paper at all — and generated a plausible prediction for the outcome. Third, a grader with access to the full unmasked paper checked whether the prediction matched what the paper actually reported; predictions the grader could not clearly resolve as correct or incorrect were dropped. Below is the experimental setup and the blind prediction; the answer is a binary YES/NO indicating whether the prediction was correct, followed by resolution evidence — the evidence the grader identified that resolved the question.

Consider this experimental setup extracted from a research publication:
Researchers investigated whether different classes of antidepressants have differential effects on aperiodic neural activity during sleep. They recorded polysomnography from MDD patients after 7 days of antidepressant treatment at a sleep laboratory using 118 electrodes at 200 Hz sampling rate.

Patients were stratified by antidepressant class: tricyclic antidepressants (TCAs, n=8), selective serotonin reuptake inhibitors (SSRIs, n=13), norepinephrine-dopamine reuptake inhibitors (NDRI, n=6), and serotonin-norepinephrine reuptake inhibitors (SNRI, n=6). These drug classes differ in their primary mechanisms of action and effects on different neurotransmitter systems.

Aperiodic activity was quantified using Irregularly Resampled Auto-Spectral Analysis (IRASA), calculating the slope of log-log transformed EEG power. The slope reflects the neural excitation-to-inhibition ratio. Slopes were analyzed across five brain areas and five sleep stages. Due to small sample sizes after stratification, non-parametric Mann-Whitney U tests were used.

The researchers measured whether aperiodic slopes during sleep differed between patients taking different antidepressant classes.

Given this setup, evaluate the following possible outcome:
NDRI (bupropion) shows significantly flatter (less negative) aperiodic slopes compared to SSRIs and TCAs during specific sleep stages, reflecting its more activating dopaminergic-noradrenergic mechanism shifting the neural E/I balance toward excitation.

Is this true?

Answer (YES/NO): NO